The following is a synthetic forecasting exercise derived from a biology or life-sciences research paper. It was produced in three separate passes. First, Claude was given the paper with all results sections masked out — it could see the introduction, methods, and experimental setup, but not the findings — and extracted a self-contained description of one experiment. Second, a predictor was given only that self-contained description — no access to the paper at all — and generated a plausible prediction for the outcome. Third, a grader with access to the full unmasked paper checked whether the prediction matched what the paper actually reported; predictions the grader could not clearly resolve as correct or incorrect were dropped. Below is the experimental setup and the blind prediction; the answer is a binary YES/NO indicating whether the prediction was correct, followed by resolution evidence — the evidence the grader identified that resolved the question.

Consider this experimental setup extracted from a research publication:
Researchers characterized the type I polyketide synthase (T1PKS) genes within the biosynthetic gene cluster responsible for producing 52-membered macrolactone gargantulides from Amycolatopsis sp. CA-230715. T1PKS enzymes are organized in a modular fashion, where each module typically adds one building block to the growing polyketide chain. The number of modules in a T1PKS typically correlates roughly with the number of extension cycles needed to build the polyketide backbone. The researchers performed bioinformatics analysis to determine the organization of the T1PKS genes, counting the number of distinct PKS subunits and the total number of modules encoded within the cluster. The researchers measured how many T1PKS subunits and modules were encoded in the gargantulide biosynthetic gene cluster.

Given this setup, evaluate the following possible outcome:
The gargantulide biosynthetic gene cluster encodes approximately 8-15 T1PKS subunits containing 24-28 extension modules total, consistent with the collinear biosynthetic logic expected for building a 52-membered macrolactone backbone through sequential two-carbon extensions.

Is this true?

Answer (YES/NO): NO